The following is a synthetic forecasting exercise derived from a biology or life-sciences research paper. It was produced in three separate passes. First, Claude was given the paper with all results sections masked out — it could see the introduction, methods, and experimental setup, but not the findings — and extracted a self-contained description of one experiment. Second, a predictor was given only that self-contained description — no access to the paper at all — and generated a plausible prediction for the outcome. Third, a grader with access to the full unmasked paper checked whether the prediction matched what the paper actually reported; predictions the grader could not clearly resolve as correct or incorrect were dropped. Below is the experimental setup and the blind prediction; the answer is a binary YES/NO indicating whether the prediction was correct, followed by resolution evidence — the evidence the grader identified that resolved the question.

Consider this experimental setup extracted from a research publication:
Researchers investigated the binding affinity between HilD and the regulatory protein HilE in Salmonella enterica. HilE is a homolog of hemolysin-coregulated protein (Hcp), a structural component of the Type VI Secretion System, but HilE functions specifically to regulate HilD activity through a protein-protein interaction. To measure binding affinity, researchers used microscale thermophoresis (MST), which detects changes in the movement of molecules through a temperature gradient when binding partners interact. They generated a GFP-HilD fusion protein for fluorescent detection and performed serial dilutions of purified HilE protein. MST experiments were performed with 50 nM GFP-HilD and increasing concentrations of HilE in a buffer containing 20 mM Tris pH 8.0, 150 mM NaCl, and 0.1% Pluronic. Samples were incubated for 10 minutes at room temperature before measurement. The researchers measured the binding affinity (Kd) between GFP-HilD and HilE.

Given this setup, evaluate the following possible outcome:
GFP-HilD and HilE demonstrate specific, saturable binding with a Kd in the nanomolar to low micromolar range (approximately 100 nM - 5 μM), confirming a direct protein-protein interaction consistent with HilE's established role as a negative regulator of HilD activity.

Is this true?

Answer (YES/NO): YES